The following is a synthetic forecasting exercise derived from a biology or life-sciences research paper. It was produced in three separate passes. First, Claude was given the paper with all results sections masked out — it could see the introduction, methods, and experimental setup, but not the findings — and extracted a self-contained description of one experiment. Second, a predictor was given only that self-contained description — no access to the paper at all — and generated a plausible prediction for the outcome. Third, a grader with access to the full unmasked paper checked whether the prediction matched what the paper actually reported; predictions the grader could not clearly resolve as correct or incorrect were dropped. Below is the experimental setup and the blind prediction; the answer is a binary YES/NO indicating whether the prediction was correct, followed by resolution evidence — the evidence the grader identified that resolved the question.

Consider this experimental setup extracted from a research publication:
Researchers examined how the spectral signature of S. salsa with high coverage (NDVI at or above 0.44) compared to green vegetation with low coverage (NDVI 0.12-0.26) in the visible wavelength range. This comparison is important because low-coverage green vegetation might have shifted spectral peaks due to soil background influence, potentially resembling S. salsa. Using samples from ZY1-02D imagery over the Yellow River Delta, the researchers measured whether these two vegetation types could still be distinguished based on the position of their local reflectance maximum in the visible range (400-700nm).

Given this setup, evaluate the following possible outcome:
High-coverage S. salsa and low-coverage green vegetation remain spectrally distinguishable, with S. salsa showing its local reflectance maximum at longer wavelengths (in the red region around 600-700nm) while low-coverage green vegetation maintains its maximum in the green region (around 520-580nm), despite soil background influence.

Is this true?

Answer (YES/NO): NO